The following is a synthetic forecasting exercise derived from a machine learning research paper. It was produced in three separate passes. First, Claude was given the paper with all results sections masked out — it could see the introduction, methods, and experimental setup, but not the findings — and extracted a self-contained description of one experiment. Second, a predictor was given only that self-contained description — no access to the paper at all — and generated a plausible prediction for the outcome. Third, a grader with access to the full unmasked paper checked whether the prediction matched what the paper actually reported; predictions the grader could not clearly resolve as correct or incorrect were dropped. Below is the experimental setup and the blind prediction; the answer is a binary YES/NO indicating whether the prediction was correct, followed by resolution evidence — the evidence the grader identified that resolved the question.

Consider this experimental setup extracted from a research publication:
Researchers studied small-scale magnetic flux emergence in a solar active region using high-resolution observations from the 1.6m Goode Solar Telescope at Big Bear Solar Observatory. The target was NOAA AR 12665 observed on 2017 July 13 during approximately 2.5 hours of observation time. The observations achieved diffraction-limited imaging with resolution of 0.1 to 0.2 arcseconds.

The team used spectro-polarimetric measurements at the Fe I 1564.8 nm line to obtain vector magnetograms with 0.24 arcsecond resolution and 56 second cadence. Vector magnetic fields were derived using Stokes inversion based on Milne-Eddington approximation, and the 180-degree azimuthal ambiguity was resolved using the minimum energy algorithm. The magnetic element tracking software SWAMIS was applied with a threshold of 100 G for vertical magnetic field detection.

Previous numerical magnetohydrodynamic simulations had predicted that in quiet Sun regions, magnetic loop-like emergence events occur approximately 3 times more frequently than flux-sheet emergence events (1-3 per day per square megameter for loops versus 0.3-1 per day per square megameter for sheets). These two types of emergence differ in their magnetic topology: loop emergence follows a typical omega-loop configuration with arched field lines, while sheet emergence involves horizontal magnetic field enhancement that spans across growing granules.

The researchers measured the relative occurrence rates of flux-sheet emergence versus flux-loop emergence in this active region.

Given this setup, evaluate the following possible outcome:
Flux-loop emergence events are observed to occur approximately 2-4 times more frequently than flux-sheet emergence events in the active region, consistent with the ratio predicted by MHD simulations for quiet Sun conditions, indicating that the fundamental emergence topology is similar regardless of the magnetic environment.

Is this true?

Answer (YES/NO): NO